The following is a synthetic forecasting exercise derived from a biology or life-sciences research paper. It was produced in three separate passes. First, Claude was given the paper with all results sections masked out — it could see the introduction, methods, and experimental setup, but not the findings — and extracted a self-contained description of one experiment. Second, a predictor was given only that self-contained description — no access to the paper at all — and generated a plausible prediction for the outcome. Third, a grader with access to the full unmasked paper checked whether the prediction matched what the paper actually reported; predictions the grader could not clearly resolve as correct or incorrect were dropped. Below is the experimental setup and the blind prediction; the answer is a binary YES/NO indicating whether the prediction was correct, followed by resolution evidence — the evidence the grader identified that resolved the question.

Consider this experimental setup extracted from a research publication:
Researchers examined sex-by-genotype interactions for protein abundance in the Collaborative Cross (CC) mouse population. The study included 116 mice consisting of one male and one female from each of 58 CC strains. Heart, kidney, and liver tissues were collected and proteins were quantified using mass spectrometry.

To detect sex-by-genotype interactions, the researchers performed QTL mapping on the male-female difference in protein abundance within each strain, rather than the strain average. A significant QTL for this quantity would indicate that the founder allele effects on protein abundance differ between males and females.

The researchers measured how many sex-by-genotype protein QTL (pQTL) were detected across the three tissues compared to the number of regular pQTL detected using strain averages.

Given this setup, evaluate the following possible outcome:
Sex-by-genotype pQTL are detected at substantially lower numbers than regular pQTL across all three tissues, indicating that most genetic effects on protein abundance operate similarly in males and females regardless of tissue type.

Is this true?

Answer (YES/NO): YES